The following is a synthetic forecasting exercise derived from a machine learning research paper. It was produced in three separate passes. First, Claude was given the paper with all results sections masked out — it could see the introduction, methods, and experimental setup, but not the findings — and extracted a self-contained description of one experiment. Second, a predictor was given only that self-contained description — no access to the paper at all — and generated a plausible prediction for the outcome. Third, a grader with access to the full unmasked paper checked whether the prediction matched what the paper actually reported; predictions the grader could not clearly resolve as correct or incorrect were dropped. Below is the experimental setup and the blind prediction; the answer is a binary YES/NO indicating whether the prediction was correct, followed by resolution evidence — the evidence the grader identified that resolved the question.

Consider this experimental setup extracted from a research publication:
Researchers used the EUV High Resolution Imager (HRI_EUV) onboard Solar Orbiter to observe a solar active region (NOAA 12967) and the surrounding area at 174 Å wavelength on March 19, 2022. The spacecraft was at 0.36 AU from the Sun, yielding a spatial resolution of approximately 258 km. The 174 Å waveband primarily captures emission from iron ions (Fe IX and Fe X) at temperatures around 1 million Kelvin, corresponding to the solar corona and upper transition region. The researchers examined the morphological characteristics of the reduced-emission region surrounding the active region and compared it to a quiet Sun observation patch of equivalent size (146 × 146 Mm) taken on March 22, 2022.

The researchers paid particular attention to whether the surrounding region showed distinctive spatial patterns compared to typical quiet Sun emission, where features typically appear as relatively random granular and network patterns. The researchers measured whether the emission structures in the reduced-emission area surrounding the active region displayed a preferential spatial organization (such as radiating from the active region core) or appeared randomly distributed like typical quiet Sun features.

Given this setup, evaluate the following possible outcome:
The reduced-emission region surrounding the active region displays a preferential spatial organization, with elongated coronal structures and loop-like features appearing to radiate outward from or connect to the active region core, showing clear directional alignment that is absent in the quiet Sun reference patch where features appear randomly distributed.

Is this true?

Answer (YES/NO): YES